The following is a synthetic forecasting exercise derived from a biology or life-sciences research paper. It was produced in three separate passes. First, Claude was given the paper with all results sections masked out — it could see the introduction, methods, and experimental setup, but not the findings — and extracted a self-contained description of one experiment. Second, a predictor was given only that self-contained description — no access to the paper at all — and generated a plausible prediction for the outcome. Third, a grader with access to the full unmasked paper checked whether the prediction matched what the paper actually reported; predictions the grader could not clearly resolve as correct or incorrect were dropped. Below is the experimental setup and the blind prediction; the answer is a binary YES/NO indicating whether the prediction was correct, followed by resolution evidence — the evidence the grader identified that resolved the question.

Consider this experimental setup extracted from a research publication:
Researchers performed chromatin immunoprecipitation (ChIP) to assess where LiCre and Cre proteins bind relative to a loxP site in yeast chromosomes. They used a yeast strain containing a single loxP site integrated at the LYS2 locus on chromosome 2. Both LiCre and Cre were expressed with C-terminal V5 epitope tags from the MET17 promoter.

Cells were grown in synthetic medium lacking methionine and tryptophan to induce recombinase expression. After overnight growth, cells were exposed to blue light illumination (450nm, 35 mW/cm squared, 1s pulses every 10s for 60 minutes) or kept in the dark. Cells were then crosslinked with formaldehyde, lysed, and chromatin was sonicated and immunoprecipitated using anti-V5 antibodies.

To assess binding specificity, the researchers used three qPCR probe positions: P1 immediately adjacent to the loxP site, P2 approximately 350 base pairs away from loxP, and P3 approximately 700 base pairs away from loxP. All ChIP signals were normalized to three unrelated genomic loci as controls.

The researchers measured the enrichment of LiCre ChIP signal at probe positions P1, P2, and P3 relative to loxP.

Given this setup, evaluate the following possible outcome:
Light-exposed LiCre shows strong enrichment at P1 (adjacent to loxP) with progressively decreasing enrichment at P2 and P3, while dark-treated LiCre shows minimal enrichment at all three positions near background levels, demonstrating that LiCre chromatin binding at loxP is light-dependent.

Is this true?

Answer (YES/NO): NO